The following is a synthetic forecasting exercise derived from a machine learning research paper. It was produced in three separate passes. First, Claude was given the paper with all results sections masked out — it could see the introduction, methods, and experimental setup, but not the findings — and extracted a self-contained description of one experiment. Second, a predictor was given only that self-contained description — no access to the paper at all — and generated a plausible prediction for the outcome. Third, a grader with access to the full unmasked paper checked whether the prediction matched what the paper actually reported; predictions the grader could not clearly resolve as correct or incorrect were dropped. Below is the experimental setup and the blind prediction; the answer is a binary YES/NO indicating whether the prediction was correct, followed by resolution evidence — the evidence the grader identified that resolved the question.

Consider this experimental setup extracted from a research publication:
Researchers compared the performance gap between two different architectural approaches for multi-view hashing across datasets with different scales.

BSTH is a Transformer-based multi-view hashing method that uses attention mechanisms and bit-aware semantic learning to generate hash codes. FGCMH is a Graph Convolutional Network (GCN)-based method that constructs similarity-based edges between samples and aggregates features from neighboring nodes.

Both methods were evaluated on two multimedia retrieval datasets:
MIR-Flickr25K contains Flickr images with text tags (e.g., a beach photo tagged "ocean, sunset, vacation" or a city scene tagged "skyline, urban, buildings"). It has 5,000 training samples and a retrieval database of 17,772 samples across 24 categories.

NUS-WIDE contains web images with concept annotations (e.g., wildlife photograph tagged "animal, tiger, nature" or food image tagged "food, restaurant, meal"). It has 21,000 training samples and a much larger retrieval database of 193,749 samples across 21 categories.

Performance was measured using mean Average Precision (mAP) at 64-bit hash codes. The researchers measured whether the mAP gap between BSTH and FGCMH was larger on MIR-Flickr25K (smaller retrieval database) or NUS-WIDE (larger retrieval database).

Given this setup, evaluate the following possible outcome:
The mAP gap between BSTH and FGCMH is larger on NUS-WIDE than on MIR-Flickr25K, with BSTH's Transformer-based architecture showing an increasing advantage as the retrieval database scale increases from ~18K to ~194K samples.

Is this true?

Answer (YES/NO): YES